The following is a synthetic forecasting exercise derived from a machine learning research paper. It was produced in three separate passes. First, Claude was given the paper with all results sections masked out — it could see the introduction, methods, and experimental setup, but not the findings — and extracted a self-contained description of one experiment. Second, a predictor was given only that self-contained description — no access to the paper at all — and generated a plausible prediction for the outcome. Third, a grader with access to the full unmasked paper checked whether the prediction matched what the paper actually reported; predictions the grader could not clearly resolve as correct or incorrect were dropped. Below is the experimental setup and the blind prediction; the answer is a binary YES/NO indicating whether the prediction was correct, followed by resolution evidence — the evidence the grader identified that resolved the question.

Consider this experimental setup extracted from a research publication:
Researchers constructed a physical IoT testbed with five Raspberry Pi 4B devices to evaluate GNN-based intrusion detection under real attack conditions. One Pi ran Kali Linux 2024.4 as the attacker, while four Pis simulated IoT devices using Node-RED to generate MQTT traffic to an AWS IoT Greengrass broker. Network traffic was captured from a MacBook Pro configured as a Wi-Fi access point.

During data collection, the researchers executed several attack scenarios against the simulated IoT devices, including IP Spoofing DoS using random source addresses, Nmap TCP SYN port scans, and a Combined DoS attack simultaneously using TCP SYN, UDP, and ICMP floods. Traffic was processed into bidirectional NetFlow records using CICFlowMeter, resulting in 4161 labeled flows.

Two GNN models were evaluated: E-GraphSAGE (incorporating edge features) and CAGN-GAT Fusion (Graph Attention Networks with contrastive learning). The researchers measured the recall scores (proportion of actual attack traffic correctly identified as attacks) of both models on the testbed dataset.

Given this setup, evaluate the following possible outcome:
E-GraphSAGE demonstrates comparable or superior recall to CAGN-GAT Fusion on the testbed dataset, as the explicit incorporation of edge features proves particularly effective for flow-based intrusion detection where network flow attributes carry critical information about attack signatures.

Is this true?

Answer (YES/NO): YES